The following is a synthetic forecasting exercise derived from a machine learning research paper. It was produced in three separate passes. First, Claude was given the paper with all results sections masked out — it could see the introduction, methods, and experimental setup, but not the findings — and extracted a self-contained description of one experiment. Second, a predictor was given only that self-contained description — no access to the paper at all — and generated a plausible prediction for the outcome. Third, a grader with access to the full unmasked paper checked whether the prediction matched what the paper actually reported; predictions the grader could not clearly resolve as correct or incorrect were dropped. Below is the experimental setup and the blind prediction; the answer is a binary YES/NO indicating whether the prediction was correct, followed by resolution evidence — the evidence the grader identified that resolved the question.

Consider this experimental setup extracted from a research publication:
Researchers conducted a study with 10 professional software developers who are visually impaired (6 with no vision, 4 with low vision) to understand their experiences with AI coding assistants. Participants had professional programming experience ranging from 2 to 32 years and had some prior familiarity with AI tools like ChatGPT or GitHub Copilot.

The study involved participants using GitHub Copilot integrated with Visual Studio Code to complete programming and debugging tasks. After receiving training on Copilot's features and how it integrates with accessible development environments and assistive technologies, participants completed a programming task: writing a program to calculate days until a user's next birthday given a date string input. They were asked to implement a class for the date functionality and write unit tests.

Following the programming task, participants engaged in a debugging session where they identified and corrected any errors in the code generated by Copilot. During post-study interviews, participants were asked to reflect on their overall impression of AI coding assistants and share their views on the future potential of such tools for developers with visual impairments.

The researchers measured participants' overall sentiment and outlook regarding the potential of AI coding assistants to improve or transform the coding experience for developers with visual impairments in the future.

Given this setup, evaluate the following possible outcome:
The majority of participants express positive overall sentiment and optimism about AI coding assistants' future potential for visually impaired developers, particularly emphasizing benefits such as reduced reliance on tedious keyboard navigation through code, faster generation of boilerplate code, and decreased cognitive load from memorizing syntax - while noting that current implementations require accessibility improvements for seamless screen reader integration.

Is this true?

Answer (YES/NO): NO